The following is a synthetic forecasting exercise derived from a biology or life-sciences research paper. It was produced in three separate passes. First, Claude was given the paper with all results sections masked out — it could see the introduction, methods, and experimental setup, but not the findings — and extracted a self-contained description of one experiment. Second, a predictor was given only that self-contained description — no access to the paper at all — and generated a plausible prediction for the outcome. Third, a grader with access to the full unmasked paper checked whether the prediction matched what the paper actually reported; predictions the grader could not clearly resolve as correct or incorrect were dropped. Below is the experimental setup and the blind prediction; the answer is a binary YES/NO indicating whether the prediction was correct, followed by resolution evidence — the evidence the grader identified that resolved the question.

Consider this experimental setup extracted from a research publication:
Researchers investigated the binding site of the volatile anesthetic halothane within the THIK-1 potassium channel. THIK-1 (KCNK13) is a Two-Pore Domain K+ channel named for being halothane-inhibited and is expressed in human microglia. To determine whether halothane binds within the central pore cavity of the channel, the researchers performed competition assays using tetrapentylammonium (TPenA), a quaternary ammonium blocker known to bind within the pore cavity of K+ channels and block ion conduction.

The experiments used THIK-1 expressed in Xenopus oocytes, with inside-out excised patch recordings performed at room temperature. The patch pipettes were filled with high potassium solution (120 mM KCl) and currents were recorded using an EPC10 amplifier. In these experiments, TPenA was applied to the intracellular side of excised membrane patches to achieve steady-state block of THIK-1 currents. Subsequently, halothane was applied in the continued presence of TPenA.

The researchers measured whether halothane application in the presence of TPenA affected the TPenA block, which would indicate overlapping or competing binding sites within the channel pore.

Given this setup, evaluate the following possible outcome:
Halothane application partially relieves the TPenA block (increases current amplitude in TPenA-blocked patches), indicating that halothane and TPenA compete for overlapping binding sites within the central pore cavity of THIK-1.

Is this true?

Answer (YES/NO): NO